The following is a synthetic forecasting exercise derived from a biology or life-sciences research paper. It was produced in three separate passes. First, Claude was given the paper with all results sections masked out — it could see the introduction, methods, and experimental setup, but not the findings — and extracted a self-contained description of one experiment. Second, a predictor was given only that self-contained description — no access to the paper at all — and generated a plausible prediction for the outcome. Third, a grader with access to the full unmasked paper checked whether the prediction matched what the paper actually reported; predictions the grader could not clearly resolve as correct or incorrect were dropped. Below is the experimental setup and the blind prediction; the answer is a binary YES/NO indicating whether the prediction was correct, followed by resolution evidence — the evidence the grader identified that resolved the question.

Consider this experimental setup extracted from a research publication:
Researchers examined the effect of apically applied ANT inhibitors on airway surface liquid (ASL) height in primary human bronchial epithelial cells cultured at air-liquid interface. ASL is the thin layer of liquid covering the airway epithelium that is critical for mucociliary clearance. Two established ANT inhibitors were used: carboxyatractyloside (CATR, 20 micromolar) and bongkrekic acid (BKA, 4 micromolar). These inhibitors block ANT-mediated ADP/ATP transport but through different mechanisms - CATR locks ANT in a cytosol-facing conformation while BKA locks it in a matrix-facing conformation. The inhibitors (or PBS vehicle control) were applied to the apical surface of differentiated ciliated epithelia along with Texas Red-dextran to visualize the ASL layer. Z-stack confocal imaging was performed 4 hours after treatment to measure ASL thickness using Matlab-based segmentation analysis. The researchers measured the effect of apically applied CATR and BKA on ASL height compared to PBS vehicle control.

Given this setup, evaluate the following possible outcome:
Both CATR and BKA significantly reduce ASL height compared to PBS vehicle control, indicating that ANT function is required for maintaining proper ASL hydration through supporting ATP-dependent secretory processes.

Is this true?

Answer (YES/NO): NO